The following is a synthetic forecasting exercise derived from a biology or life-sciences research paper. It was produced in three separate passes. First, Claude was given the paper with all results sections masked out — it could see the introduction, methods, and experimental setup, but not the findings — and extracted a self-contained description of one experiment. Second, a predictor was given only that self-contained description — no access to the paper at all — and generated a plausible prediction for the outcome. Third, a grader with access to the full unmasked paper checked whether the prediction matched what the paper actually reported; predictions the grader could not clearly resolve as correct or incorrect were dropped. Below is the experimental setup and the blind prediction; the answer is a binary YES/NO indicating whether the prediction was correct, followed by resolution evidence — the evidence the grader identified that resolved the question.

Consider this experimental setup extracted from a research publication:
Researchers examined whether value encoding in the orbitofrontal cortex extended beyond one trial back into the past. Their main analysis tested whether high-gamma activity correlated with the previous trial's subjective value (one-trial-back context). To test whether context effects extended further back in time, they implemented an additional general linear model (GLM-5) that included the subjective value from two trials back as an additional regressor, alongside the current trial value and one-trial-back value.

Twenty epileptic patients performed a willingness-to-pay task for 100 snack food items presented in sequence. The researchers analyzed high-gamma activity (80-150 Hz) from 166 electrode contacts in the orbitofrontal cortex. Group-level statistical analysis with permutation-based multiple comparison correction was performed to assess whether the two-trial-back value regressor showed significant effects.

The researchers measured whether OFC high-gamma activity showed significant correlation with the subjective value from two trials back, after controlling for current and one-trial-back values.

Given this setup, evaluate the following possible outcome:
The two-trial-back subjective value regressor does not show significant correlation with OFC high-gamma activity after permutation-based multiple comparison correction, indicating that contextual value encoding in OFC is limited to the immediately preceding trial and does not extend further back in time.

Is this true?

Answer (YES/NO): NO